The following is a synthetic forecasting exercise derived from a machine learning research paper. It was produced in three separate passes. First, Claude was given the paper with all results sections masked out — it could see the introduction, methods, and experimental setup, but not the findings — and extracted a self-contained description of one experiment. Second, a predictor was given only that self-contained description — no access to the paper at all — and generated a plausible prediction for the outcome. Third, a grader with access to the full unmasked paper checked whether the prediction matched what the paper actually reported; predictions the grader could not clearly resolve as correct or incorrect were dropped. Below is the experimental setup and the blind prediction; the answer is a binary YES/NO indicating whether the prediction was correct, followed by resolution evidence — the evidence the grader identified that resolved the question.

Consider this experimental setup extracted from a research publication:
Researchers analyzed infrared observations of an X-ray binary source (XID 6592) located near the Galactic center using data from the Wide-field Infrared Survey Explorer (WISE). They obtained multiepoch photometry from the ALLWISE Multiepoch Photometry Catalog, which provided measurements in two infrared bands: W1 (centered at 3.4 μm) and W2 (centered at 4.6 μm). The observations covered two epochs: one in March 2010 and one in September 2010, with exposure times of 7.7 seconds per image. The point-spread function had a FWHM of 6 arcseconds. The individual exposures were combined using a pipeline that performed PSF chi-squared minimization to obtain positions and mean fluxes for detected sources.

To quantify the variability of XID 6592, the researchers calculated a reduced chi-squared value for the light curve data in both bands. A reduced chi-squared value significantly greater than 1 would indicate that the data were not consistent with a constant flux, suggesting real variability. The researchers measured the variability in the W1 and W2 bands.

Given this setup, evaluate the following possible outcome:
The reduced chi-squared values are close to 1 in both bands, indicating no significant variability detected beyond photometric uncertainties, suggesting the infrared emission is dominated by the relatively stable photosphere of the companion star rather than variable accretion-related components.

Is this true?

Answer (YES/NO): NO